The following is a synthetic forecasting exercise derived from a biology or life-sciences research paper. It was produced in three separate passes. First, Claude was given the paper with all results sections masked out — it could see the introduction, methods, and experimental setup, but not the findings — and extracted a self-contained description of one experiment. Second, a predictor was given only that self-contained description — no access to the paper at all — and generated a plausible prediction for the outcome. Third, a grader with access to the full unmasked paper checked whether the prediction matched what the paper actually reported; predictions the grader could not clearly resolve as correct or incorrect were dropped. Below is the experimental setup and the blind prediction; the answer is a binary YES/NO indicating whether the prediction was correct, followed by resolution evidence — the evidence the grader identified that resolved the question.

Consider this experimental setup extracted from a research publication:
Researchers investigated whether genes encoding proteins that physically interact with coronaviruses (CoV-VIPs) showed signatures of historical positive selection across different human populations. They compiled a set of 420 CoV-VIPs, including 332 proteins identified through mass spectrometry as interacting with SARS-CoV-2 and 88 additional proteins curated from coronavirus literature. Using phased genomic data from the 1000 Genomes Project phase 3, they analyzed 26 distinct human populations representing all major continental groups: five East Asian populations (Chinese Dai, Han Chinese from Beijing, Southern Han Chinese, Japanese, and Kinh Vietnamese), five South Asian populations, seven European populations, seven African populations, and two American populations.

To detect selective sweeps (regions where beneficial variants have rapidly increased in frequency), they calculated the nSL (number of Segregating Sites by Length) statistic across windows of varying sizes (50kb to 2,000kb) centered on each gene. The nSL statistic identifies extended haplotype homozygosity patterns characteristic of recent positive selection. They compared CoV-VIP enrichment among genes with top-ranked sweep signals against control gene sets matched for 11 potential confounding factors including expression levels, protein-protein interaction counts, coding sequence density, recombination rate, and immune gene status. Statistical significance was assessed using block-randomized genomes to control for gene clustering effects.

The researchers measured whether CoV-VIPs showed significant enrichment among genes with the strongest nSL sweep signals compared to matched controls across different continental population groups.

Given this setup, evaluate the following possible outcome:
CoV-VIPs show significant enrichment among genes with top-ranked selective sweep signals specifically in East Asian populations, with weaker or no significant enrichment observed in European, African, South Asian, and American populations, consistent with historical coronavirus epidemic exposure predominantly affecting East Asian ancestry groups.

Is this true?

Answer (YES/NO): YES